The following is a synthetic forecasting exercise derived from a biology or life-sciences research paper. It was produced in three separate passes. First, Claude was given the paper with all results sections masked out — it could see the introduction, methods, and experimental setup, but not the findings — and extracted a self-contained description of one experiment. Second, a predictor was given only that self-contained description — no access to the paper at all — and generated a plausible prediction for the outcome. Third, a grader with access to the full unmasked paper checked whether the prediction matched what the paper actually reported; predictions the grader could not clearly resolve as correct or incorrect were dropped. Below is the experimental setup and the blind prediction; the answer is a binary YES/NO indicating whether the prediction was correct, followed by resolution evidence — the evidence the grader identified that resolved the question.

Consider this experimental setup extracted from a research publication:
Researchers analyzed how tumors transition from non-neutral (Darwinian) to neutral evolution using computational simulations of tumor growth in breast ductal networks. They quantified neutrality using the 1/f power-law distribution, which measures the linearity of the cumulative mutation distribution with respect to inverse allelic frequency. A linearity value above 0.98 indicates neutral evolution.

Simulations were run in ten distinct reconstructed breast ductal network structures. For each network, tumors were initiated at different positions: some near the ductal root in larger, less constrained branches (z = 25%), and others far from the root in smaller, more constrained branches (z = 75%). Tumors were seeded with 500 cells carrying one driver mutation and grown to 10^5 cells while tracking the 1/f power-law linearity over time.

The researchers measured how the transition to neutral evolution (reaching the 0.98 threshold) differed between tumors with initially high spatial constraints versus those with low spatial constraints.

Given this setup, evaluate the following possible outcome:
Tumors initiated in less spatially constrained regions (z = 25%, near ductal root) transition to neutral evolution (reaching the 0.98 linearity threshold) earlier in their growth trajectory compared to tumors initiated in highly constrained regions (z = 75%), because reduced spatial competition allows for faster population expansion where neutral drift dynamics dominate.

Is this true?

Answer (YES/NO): YES